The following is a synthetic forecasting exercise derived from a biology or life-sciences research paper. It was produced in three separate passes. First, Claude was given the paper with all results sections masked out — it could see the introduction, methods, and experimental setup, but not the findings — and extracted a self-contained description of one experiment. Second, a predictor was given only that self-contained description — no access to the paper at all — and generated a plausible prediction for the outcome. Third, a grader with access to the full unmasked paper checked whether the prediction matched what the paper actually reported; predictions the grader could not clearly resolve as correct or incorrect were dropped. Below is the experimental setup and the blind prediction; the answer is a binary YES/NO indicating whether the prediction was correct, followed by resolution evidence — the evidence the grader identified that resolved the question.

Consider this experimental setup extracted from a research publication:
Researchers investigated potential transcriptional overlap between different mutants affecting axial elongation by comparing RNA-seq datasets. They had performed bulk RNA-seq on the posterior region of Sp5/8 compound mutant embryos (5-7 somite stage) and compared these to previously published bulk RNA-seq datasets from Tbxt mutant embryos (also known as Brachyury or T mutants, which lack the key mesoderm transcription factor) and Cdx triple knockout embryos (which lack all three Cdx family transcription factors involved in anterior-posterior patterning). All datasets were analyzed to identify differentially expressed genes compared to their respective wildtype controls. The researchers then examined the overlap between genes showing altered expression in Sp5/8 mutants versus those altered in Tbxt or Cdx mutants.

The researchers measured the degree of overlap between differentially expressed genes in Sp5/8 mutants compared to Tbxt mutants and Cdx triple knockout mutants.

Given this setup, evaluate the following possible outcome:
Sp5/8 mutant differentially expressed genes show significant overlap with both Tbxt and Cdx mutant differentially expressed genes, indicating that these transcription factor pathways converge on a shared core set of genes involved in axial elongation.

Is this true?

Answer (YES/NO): YES